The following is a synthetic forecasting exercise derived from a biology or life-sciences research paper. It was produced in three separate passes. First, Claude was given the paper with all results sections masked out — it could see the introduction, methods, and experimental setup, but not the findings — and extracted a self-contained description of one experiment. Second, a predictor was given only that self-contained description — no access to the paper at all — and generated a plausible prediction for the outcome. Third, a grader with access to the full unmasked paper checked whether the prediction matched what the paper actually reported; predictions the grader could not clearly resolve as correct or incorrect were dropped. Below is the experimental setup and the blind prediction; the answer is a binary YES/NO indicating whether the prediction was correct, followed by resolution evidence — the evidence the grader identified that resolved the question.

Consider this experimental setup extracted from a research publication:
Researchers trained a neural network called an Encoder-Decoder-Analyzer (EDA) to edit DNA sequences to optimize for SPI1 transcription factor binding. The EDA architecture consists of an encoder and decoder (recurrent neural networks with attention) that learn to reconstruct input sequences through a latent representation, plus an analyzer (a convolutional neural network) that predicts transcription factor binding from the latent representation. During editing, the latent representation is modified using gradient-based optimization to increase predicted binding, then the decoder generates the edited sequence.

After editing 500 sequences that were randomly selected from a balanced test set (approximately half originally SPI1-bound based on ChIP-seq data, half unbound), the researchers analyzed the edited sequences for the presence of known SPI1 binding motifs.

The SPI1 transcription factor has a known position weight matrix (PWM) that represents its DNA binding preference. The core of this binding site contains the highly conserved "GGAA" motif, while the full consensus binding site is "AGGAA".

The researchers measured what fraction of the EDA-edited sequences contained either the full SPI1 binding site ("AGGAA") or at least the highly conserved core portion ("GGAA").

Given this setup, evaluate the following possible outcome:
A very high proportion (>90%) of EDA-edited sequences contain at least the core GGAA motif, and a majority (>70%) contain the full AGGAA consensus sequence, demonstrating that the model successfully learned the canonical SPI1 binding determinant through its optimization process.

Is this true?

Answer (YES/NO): NO